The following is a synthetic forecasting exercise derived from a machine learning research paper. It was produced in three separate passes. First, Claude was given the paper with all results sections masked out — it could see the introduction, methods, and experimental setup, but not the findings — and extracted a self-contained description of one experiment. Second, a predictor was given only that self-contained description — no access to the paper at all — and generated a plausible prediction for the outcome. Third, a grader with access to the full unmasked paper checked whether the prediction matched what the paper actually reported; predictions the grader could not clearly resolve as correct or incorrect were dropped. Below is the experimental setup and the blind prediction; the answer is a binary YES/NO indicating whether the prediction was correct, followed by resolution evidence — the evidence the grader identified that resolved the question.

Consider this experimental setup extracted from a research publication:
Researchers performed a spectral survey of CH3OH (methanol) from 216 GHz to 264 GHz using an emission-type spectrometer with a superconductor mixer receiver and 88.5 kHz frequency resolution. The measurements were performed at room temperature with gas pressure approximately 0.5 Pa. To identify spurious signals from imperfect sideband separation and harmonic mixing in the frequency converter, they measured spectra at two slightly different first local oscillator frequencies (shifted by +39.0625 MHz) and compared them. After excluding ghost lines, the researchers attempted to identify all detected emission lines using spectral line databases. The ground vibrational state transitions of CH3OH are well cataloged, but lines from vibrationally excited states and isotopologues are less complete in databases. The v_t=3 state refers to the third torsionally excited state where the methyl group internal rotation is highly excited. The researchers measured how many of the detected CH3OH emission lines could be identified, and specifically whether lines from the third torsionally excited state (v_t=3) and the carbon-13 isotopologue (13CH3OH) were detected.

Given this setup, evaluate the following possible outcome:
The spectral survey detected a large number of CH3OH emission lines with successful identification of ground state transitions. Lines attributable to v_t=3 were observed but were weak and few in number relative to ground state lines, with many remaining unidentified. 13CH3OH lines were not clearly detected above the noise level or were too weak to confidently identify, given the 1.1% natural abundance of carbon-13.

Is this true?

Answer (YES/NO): NO